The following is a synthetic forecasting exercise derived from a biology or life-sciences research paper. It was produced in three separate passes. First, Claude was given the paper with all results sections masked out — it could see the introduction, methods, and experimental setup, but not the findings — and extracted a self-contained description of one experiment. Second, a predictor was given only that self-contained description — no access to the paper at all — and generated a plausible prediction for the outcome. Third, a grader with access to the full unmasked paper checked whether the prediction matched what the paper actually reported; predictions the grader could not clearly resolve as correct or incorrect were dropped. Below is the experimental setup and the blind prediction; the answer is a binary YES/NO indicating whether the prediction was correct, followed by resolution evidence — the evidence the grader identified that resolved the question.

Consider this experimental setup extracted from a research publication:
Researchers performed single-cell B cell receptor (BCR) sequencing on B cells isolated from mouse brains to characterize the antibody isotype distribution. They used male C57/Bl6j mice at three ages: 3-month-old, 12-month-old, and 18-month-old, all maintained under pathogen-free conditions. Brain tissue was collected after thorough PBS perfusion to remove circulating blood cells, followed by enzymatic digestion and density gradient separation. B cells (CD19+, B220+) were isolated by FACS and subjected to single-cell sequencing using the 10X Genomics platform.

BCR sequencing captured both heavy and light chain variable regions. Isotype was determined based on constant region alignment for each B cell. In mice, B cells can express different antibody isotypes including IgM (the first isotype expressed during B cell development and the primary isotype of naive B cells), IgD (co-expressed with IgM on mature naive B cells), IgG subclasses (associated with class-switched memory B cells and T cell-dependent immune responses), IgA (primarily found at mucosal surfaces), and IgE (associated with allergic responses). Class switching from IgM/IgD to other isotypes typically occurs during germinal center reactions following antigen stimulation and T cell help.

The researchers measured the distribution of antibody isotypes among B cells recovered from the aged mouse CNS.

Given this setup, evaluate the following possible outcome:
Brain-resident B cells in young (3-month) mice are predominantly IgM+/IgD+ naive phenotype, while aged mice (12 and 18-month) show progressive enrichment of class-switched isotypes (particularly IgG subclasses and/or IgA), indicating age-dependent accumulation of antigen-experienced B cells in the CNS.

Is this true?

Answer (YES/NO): NO